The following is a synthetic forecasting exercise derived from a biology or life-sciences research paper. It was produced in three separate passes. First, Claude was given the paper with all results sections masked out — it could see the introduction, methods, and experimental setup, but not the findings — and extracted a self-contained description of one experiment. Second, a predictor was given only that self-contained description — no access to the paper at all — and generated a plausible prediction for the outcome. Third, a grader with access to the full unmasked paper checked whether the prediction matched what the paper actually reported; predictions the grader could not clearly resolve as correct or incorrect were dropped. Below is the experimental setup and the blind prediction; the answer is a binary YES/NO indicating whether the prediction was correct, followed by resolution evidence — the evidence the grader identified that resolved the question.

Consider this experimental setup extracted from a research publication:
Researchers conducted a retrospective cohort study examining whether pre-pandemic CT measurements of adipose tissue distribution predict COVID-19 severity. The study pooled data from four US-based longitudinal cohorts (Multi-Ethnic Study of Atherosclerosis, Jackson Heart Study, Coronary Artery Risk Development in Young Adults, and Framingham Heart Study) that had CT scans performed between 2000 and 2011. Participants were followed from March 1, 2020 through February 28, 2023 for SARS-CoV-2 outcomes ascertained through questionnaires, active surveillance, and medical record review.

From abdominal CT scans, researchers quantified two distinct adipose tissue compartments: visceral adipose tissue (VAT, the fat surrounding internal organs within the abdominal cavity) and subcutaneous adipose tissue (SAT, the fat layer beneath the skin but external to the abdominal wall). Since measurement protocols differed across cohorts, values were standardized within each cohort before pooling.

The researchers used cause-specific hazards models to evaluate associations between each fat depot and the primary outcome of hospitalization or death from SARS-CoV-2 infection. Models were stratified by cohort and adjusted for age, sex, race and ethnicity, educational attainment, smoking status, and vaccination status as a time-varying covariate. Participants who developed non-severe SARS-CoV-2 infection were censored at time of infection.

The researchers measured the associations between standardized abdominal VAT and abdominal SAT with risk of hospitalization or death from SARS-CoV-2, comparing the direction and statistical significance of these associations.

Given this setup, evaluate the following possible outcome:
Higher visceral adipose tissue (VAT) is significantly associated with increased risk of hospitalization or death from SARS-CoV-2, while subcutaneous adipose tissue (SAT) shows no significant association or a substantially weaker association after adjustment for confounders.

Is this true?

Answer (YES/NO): NO